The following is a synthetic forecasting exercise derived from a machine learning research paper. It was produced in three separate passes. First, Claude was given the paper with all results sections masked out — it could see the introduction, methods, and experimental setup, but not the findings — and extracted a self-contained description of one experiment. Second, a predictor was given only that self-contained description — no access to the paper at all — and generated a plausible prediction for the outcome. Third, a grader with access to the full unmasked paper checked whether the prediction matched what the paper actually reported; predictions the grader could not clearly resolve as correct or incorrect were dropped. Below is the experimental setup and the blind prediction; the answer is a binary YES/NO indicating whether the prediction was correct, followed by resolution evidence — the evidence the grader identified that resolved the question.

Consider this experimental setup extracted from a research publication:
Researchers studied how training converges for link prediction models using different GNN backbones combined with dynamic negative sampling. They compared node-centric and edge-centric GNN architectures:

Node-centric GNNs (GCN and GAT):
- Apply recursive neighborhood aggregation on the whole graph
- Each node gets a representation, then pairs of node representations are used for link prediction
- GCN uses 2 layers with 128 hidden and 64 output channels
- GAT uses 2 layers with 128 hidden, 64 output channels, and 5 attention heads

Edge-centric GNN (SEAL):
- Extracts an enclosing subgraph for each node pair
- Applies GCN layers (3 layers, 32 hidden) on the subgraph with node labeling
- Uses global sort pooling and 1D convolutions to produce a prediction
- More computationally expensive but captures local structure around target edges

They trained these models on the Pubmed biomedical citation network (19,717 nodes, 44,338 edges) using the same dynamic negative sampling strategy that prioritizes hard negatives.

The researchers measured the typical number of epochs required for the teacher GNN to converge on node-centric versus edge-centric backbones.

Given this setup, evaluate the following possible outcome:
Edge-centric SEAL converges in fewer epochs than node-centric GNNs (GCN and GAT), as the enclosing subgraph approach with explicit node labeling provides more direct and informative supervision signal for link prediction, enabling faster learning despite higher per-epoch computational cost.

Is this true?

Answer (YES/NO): YES